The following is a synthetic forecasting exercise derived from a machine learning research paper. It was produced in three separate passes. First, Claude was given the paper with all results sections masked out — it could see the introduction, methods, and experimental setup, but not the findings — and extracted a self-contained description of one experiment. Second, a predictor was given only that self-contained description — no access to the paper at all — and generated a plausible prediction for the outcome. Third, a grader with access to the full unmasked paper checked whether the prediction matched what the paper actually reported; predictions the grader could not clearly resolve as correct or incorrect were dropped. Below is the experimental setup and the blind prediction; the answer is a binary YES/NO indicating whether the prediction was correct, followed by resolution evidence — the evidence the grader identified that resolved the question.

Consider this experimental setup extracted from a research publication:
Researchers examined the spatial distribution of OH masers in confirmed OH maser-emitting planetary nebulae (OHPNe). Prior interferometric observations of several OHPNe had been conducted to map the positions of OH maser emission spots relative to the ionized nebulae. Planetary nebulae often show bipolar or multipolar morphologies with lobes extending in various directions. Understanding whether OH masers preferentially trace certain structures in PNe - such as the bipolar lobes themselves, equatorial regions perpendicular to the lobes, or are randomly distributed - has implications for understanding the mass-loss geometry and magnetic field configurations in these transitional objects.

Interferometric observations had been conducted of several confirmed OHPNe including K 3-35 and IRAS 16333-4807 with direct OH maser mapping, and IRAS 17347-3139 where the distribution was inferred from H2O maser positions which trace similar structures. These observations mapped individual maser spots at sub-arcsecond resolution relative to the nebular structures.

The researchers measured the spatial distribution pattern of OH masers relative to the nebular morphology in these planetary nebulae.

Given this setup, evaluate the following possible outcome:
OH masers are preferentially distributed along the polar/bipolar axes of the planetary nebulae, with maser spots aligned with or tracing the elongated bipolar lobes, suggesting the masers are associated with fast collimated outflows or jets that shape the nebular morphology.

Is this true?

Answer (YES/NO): NO